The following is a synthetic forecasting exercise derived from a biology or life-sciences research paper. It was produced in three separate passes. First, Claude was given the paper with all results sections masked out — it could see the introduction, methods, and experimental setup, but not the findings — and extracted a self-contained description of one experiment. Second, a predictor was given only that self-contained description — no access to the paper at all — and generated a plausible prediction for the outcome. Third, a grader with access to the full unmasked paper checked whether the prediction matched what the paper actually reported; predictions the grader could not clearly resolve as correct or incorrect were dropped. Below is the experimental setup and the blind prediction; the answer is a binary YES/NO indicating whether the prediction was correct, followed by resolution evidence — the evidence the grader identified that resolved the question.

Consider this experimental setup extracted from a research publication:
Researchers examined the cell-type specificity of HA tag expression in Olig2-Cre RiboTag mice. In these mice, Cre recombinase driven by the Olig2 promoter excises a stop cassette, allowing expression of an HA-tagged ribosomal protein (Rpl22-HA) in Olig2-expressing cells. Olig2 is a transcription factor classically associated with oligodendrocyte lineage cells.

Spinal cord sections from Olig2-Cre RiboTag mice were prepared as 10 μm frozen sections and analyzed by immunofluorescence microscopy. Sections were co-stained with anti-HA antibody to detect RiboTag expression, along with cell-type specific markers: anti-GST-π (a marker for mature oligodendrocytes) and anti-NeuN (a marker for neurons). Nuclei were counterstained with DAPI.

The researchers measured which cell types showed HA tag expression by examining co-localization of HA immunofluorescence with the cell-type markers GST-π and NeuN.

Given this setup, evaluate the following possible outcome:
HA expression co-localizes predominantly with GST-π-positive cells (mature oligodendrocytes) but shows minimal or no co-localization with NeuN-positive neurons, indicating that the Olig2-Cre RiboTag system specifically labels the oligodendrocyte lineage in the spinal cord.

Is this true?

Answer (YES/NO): NO